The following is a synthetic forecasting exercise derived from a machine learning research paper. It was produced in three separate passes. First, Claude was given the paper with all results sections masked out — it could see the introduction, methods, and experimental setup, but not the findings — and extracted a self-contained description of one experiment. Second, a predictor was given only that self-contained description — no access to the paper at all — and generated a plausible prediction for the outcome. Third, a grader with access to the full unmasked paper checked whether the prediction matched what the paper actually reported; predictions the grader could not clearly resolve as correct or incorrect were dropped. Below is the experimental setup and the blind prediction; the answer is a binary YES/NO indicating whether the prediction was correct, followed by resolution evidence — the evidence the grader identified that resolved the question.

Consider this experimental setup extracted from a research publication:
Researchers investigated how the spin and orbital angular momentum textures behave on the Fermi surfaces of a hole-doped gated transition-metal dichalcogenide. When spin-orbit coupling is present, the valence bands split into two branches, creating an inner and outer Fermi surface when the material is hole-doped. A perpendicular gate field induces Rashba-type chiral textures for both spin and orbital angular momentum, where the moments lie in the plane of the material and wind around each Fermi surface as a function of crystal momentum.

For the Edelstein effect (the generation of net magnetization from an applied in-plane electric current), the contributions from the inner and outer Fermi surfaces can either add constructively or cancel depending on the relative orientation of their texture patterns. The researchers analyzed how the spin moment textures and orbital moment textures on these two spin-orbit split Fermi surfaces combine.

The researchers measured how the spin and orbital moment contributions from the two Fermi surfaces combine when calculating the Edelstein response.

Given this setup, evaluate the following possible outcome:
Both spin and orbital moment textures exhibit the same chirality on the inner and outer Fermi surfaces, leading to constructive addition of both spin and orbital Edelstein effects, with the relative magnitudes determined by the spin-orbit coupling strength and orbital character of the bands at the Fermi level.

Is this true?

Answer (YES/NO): NO